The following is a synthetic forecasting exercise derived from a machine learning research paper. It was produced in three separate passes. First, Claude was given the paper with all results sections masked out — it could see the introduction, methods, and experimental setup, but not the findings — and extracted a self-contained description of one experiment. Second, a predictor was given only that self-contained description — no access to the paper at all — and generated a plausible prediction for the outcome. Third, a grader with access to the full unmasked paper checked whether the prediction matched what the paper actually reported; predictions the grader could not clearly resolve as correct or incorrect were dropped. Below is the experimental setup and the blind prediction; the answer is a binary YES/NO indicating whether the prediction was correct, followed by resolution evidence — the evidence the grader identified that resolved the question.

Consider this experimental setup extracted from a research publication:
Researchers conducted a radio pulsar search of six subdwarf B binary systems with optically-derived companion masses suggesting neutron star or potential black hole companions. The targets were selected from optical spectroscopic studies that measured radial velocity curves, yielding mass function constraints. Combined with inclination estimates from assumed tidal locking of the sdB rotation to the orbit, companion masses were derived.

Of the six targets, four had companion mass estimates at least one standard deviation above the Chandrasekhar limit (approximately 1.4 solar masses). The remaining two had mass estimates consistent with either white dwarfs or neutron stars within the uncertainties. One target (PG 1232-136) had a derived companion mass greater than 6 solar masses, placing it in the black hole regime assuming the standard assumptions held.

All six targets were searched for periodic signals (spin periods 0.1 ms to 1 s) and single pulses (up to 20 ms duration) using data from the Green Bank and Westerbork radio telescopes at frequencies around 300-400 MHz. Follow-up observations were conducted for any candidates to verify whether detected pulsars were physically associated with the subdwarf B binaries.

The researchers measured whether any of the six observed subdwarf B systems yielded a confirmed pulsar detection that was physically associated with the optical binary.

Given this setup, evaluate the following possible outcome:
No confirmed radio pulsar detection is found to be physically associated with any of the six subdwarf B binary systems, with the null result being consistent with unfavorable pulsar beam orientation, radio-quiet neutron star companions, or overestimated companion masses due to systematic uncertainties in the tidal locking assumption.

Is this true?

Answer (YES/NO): YES